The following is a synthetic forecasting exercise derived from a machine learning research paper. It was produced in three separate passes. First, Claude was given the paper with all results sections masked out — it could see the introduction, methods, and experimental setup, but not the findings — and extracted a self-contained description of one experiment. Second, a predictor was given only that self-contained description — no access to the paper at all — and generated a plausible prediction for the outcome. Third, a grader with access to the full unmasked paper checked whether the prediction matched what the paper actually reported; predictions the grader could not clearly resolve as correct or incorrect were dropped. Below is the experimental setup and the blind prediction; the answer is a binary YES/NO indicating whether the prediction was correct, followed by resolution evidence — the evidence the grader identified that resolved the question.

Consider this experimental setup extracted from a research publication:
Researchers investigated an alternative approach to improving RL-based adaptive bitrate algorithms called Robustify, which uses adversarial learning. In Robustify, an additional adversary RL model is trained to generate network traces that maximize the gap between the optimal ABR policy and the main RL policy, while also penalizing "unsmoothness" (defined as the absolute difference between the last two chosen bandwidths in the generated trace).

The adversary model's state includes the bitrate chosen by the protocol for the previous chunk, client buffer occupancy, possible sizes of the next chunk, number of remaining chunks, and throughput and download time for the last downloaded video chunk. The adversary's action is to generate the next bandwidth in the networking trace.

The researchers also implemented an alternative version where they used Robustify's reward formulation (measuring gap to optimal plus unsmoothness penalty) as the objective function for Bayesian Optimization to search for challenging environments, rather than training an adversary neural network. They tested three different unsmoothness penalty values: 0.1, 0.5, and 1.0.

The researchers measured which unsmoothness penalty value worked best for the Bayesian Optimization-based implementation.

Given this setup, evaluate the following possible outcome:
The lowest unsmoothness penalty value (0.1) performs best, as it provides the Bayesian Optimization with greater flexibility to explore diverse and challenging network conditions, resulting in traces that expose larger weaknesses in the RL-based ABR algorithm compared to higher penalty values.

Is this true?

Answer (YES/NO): NO